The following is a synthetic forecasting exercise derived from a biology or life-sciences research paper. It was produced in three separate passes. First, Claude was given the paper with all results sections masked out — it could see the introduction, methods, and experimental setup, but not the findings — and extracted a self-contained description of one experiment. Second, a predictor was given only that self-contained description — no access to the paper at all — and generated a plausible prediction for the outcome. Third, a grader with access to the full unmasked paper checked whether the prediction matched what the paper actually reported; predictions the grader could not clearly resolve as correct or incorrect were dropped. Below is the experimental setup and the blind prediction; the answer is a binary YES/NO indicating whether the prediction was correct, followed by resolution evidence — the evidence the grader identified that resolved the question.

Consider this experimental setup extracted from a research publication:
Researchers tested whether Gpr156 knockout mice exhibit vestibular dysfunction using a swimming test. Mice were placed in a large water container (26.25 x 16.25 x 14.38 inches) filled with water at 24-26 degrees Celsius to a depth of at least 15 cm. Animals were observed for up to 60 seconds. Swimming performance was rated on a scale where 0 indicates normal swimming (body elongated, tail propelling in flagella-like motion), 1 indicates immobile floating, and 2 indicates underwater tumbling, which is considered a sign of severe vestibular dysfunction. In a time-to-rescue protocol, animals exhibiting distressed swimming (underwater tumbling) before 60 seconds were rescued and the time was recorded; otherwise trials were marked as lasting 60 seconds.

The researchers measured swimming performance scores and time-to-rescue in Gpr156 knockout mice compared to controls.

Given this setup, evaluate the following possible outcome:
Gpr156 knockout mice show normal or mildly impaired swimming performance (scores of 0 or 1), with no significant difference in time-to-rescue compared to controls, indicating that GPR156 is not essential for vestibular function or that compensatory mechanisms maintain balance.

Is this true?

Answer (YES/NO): NO